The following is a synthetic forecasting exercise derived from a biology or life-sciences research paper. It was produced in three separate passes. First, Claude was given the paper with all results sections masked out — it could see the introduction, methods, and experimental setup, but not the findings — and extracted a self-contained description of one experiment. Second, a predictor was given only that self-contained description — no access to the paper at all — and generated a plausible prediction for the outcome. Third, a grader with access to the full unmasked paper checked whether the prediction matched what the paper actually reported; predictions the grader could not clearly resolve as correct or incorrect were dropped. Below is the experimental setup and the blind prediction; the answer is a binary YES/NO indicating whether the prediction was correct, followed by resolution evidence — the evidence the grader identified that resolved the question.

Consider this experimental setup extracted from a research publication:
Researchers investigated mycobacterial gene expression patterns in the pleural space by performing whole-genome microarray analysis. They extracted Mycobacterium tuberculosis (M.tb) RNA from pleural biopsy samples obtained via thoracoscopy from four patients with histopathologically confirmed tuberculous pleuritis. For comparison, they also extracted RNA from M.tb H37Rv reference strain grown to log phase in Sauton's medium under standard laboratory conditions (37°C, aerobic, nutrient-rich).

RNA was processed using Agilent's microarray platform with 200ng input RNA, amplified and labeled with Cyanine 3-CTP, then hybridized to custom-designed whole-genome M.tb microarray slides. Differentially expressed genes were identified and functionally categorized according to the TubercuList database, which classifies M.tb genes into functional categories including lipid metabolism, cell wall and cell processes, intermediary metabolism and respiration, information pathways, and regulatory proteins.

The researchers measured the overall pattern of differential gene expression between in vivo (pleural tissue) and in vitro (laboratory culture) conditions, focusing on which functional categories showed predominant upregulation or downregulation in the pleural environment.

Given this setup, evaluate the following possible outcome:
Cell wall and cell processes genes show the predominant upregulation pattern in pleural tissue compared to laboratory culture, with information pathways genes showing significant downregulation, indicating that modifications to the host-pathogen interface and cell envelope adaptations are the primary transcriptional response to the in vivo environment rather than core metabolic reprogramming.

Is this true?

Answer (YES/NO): NO